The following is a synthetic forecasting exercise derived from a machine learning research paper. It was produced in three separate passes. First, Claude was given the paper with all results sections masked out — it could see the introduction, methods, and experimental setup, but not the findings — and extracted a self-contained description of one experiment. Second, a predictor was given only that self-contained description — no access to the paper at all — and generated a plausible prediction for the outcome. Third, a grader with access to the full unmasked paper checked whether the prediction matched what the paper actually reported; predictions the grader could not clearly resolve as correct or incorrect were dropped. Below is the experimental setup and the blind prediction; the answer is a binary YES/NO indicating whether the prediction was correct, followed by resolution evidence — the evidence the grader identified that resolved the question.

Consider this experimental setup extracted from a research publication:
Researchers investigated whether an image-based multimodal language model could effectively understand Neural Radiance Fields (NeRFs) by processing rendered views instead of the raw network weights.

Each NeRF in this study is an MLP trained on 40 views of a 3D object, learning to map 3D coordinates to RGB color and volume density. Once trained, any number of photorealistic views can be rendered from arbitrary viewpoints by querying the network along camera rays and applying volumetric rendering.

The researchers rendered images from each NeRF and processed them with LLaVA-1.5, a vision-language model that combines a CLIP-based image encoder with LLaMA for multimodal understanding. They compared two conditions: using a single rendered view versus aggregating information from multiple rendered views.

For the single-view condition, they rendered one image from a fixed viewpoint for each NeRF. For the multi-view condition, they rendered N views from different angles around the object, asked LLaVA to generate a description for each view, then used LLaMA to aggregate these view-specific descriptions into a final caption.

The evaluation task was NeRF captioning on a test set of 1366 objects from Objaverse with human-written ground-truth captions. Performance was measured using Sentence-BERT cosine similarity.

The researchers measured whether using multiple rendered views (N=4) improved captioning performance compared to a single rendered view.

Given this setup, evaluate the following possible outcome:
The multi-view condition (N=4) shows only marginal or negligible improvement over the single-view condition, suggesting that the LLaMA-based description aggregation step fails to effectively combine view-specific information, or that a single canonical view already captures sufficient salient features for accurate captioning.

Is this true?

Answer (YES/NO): NO